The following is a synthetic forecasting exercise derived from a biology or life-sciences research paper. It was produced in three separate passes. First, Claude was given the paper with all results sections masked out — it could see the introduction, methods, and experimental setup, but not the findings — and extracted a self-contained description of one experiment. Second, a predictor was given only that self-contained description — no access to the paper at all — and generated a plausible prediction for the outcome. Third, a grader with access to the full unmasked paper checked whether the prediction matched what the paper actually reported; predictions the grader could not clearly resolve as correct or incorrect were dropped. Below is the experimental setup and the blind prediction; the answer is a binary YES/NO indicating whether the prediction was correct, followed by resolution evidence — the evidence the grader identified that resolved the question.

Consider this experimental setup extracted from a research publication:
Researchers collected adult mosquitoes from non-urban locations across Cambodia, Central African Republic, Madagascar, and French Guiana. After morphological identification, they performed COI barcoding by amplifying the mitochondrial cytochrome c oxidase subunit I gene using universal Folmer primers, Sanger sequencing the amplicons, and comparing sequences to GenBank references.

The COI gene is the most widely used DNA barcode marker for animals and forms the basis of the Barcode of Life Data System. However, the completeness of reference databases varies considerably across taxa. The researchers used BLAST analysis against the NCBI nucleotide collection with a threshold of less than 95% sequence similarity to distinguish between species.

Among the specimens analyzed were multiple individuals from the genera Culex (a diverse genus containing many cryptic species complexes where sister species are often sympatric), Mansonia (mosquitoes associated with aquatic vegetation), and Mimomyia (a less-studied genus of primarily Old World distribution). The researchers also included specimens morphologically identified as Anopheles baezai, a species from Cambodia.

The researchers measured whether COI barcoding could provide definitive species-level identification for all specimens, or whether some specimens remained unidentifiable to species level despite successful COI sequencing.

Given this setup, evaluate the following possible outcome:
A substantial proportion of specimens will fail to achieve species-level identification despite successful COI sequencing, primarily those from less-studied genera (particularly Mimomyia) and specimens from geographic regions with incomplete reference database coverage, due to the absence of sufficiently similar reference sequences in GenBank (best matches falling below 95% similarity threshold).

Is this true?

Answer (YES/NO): NO